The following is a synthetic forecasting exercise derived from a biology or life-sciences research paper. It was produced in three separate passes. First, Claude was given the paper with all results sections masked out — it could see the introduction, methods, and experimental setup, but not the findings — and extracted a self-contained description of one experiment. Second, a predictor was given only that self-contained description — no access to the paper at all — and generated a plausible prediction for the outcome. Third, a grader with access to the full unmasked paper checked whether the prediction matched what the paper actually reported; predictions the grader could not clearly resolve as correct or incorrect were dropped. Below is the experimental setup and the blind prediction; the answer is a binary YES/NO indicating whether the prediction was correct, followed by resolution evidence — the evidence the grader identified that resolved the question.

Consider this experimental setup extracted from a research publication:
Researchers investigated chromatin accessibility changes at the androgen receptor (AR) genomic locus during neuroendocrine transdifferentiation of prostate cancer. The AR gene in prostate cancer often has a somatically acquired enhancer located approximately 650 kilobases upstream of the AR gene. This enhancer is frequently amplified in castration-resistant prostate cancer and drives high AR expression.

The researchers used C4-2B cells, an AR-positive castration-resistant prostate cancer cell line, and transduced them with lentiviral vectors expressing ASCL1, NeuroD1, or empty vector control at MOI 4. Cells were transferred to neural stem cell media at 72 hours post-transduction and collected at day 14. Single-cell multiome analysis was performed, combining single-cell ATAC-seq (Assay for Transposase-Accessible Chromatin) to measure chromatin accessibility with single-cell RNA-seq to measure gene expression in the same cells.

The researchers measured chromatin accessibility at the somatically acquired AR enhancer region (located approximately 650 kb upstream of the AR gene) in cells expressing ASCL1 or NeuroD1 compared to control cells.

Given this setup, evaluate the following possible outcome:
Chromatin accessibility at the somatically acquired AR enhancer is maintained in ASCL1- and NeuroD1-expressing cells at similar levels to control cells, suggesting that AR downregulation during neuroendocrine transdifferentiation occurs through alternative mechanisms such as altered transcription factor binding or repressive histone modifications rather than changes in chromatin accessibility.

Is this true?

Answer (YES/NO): NO